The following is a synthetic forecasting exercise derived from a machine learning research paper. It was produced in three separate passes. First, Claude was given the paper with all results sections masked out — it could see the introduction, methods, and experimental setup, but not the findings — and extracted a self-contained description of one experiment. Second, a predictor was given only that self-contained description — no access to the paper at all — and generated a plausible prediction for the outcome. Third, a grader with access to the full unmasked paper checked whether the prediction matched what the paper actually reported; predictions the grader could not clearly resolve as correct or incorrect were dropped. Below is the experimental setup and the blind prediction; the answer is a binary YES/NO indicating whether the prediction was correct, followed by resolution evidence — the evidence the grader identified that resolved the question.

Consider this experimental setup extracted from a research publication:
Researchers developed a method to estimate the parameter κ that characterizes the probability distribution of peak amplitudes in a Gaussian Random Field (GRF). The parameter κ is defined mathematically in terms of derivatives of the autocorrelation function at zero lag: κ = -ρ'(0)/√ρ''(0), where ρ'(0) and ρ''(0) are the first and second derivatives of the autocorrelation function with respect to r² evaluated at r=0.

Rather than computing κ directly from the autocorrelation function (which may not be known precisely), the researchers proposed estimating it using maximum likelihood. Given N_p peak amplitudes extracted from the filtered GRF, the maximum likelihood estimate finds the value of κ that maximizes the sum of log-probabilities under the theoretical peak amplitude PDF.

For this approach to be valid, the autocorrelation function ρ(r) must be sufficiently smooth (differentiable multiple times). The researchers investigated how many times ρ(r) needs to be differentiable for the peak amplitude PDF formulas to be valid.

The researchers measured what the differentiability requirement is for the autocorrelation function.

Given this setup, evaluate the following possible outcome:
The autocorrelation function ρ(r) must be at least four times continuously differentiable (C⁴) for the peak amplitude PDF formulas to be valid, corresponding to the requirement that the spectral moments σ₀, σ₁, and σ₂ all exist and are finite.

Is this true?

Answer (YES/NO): NO